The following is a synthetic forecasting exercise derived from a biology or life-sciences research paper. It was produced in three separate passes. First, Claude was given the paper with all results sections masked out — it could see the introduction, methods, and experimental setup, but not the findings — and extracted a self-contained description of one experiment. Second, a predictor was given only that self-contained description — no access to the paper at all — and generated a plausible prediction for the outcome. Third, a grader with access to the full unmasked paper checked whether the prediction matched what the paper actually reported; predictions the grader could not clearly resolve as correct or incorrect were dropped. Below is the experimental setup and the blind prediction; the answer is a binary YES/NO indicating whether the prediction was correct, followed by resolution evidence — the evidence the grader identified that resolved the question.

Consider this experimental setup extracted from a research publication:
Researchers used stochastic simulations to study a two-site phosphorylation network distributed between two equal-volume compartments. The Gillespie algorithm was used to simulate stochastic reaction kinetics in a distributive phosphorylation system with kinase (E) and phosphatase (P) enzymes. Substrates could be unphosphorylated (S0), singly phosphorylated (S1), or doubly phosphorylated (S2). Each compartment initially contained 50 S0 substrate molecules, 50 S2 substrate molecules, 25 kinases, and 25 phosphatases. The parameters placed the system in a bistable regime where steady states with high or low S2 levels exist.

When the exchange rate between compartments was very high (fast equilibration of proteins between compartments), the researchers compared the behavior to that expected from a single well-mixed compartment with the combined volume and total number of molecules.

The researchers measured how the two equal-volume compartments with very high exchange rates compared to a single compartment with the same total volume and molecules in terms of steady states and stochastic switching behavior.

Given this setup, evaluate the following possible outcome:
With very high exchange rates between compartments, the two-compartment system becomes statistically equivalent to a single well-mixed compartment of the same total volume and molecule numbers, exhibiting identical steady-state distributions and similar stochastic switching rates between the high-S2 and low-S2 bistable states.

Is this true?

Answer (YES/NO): YES